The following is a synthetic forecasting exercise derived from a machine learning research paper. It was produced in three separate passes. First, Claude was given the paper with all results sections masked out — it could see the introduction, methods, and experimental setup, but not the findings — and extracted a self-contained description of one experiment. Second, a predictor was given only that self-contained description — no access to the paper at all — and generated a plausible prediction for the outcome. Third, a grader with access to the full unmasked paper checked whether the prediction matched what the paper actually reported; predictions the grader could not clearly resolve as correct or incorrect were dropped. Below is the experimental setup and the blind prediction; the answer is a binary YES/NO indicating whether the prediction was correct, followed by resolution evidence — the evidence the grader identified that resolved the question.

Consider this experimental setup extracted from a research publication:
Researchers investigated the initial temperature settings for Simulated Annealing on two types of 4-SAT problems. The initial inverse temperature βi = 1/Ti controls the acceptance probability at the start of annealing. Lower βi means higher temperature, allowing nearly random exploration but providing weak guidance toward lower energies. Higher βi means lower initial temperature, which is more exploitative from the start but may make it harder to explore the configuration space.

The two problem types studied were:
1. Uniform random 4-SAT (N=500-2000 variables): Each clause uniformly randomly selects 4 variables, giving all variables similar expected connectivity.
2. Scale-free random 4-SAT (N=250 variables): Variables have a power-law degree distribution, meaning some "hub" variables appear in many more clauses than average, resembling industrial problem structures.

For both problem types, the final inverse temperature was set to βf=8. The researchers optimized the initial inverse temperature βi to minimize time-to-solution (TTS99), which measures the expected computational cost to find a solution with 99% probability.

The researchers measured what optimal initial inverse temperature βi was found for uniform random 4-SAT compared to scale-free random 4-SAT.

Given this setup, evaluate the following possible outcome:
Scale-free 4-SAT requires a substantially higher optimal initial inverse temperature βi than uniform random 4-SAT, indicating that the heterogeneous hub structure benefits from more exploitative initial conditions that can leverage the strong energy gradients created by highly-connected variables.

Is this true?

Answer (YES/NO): NO